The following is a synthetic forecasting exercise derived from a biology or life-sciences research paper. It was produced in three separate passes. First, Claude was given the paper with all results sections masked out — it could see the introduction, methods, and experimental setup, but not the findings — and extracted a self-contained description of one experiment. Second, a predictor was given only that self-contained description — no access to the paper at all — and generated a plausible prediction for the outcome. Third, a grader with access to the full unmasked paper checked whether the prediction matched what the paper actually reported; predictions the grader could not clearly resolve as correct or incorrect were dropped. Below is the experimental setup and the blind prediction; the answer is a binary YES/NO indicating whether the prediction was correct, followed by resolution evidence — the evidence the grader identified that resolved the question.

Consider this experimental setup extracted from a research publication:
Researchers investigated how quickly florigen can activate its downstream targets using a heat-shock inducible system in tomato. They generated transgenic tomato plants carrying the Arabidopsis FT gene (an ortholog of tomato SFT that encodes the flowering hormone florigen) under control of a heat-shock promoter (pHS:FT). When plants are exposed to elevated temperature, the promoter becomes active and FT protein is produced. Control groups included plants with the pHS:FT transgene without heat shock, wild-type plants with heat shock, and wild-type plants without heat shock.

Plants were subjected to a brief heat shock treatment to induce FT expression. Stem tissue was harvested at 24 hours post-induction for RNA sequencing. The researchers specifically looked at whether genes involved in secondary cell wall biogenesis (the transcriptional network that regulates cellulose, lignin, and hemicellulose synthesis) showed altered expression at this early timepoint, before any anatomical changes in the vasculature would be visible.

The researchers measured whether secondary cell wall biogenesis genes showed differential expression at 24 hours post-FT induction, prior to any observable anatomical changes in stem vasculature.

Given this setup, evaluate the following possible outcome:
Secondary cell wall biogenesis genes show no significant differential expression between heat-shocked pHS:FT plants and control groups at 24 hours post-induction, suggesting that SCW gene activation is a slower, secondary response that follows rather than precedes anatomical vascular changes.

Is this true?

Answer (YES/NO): NO